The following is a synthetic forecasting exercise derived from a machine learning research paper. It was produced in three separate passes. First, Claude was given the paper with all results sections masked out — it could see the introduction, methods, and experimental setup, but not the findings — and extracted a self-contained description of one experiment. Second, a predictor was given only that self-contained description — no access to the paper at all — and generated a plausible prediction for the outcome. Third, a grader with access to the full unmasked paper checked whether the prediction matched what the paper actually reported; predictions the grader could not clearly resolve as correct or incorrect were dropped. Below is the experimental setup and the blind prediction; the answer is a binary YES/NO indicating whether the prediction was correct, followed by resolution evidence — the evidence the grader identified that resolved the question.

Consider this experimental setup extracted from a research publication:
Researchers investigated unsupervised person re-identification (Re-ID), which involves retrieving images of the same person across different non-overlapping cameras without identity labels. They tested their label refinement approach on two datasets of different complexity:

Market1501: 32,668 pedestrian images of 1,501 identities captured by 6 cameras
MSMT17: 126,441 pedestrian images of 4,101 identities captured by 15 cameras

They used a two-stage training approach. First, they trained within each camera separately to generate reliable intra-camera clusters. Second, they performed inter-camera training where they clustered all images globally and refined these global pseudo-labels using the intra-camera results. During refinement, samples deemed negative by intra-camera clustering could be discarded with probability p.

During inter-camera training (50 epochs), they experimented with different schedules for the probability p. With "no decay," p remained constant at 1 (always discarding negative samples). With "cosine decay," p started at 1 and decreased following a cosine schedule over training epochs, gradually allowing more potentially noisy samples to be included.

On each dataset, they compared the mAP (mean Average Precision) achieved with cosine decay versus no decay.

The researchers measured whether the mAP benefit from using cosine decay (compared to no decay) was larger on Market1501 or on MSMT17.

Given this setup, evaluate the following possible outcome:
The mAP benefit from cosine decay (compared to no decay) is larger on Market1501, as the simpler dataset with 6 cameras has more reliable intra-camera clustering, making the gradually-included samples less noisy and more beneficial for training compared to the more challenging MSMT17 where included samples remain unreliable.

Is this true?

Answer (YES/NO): NO